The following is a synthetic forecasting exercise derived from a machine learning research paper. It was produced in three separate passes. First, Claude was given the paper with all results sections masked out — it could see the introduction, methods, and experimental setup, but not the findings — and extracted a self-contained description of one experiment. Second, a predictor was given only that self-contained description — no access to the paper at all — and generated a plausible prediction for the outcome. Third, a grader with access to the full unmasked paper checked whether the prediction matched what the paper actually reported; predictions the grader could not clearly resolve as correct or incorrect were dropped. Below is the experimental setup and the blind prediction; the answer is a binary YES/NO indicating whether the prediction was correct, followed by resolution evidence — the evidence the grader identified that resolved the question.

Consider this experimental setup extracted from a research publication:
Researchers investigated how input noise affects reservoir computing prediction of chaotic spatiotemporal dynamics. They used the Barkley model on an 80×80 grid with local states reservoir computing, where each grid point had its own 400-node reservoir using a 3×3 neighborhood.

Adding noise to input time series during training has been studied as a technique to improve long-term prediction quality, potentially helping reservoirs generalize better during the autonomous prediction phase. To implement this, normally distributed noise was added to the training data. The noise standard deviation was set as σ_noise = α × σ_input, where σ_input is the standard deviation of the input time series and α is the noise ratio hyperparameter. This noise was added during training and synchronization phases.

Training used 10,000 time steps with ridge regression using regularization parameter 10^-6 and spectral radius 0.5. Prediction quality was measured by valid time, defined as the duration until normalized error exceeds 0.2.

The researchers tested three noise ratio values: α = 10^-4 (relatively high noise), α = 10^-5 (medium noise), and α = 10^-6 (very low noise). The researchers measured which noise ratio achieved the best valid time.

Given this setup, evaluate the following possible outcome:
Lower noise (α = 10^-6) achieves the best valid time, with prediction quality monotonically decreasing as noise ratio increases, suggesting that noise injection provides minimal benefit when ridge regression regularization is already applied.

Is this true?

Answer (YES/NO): NO